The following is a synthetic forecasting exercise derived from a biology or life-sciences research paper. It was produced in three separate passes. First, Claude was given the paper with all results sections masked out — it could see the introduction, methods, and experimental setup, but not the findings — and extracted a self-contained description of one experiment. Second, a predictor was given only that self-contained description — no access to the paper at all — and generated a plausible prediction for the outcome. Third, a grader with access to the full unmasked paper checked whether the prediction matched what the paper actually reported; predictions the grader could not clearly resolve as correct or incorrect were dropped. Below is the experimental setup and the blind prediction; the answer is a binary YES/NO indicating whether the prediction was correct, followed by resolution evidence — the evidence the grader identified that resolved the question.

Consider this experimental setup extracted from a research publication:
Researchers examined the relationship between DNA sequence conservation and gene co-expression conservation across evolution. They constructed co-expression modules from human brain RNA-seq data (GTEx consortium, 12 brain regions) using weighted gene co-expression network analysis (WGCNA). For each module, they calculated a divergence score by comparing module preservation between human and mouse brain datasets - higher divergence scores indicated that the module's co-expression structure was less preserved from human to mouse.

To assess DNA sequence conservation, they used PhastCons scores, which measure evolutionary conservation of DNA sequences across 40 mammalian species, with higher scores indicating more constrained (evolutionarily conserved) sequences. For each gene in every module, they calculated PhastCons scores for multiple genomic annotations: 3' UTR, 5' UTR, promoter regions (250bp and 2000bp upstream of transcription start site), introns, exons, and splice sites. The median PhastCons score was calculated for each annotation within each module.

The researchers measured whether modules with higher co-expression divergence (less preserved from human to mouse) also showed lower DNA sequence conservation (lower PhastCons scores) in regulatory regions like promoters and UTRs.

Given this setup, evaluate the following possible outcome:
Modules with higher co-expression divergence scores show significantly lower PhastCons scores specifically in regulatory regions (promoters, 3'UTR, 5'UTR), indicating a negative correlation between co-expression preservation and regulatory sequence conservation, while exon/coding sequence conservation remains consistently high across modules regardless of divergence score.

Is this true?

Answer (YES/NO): NO